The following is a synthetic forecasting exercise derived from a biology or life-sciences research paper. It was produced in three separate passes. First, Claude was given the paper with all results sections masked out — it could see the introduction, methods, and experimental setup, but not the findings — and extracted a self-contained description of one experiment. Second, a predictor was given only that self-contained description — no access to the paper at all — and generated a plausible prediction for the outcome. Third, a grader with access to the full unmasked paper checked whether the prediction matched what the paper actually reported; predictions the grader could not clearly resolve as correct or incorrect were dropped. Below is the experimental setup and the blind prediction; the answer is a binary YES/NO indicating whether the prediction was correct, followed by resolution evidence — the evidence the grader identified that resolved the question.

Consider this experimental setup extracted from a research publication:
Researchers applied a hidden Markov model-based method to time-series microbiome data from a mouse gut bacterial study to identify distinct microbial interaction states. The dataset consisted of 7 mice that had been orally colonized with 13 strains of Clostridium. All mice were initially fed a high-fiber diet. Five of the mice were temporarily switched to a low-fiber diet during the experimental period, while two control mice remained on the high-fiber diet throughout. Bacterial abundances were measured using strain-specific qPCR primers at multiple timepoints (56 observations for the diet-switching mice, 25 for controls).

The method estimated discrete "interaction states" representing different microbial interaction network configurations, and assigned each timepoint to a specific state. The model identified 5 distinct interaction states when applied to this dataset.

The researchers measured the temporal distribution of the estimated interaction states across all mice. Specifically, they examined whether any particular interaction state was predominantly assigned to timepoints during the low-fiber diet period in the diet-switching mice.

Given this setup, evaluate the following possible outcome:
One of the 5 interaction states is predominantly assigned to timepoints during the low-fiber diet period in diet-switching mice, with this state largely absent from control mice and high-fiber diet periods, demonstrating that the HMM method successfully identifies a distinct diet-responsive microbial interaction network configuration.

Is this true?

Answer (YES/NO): YES